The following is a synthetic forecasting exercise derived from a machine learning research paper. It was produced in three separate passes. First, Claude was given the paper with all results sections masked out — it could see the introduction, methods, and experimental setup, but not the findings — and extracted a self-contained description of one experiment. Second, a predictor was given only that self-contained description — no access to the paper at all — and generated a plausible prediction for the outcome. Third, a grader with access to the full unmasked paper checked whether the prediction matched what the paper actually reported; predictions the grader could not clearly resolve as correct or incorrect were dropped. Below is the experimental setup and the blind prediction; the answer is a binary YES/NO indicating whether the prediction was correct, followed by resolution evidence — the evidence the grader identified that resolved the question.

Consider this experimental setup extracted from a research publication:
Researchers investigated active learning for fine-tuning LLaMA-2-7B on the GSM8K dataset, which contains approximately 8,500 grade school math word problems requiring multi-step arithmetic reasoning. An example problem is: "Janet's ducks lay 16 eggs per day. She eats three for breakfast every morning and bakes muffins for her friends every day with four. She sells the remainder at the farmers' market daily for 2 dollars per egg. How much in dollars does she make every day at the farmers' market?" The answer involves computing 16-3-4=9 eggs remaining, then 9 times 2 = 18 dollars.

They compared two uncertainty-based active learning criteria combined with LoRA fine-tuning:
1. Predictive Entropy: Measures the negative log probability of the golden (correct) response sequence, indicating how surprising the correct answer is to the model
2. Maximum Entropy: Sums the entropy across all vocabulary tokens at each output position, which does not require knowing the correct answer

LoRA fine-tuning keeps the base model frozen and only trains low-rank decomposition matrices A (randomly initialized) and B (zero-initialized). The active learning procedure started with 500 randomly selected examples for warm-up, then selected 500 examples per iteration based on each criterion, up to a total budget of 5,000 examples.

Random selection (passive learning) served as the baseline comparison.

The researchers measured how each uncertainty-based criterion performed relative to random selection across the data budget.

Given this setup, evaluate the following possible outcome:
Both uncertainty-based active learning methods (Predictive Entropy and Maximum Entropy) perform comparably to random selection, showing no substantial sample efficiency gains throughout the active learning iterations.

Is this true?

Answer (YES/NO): YES